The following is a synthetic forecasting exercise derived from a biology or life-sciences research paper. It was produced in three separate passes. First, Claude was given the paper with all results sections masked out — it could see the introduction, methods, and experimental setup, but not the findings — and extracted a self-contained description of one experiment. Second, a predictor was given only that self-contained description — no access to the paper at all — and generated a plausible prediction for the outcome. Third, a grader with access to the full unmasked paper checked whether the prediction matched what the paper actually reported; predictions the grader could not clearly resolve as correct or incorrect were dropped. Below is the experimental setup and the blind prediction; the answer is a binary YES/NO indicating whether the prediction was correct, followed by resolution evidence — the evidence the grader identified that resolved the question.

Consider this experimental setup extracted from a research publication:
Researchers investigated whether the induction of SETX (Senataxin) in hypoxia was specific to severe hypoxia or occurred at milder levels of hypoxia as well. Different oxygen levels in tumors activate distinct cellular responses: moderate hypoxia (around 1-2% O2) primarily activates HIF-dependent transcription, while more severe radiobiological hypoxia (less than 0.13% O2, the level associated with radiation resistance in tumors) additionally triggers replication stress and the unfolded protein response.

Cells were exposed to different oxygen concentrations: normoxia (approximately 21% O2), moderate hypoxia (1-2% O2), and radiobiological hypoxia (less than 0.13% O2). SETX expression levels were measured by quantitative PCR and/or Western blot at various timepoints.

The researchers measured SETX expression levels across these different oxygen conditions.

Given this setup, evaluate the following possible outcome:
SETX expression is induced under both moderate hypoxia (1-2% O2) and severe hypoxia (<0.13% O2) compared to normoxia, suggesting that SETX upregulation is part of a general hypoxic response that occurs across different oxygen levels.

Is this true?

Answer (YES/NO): NO